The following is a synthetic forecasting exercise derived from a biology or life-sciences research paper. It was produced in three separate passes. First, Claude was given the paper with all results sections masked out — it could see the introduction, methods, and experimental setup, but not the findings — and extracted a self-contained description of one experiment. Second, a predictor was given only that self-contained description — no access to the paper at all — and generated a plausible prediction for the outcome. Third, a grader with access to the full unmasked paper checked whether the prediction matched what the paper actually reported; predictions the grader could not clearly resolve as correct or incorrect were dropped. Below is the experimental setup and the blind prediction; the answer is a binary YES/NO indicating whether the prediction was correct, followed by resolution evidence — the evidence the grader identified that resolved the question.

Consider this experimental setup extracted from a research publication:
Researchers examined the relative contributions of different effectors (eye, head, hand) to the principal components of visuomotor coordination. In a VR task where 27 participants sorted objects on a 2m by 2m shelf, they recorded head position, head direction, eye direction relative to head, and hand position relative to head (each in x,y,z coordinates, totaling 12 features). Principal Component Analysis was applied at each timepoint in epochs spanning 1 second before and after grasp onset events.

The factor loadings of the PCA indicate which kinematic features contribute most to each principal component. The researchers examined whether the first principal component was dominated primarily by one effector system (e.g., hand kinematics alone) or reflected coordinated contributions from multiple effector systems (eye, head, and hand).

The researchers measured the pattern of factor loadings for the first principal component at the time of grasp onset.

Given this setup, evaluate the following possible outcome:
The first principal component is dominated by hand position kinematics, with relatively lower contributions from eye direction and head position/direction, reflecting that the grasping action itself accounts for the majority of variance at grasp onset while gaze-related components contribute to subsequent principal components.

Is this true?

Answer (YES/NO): NO